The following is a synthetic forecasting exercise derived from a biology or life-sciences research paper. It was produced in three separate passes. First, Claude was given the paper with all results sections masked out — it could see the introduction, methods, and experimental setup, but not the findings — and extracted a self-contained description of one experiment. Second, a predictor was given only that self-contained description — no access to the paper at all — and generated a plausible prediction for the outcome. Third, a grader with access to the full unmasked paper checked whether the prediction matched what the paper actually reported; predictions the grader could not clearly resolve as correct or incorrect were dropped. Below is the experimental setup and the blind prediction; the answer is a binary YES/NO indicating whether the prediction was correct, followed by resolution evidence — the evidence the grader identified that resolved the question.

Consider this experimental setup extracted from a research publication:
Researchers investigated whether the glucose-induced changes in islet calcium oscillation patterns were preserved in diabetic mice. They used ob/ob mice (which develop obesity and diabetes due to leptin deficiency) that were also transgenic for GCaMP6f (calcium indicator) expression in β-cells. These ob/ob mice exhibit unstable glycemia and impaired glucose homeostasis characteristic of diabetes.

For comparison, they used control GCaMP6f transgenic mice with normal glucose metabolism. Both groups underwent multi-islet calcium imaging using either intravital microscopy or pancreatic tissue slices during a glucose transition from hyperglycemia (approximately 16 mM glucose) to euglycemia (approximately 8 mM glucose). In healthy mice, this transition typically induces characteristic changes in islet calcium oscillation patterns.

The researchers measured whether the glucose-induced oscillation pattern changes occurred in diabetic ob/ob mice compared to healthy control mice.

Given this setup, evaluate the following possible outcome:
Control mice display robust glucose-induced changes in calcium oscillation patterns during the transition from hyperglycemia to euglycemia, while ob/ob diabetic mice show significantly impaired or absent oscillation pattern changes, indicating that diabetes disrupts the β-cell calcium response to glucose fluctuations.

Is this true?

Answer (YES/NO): YES